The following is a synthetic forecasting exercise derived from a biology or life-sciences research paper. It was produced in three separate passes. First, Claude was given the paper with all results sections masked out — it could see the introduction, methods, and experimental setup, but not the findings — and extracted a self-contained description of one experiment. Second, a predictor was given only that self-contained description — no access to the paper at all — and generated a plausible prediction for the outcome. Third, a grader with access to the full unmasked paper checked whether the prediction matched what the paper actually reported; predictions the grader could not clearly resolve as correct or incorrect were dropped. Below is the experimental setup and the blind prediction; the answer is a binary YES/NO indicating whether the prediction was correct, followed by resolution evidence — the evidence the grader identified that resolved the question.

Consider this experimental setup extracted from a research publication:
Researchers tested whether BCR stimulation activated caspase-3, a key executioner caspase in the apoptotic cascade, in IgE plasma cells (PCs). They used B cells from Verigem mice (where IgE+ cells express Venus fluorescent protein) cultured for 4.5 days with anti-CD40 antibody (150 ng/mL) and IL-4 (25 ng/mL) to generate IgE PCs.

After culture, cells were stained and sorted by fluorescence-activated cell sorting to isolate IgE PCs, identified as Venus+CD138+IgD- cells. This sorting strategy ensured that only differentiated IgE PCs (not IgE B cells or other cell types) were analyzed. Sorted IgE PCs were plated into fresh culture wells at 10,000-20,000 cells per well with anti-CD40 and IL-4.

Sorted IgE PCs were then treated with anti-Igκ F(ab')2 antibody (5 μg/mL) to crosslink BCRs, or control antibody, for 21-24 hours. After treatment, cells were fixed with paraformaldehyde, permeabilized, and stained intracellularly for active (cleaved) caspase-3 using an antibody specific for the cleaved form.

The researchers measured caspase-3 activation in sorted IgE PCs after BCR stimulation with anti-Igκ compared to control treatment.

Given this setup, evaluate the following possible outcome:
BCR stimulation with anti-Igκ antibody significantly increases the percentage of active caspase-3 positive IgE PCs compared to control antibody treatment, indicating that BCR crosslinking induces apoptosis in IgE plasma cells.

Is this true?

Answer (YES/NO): YES